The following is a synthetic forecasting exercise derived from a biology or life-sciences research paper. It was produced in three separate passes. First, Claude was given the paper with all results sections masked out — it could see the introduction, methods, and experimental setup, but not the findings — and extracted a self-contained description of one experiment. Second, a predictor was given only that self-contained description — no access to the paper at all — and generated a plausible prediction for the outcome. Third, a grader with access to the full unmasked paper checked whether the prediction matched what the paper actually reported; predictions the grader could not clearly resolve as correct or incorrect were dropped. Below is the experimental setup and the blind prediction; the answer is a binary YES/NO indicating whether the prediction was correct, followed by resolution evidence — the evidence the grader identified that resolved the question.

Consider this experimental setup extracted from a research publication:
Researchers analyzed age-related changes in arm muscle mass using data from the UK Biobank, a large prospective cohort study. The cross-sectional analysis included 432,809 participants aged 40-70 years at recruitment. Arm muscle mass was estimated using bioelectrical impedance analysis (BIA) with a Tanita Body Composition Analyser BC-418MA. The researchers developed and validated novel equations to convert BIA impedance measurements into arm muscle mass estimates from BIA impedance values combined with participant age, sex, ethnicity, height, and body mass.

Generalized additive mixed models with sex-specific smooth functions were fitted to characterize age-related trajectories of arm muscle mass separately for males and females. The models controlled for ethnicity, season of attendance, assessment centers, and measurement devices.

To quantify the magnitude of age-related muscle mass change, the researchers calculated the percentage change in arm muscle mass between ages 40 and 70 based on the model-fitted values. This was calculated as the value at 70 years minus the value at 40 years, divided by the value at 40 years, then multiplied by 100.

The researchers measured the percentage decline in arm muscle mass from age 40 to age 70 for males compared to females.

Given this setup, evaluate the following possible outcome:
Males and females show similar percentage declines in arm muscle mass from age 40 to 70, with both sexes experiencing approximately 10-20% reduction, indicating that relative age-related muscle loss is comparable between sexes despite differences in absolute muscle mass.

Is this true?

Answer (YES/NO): NO